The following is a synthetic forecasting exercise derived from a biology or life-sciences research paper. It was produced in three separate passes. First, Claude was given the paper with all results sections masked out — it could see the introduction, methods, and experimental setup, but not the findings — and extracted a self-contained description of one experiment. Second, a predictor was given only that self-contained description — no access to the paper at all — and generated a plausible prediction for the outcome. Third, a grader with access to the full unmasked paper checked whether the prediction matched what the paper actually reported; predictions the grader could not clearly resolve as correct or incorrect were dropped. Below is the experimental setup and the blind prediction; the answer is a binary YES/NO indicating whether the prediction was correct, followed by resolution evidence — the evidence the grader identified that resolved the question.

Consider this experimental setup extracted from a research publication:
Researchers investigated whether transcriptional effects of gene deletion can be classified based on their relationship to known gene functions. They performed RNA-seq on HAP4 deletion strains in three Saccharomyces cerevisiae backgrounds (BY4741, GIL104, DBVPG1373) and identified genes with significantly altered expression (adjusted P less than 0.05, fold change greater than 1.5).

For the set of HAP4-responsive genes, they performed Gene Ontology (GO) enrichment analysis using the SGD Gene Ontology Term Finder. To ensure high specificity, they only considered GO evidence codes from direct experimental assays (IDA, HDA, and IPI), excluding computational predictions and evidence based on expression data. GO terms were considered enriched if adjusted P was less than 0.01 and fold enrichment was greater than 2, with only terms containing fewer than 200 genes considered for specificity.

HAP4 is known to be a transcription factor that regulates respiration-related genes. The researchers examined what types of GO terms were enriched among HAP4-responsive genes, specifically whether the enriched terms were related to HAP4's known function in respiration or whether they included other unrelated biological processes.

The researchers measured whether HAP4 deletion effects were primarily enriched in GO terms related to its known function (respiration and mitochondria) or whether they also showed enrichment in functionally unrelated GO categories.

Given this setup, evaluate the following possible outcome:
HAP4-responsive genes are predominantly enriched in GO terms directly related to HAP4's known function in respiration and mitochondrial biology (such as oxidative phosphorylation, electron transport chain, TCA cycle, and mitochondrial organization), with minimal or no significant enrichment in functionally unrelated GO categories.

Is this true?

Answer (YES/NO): NO